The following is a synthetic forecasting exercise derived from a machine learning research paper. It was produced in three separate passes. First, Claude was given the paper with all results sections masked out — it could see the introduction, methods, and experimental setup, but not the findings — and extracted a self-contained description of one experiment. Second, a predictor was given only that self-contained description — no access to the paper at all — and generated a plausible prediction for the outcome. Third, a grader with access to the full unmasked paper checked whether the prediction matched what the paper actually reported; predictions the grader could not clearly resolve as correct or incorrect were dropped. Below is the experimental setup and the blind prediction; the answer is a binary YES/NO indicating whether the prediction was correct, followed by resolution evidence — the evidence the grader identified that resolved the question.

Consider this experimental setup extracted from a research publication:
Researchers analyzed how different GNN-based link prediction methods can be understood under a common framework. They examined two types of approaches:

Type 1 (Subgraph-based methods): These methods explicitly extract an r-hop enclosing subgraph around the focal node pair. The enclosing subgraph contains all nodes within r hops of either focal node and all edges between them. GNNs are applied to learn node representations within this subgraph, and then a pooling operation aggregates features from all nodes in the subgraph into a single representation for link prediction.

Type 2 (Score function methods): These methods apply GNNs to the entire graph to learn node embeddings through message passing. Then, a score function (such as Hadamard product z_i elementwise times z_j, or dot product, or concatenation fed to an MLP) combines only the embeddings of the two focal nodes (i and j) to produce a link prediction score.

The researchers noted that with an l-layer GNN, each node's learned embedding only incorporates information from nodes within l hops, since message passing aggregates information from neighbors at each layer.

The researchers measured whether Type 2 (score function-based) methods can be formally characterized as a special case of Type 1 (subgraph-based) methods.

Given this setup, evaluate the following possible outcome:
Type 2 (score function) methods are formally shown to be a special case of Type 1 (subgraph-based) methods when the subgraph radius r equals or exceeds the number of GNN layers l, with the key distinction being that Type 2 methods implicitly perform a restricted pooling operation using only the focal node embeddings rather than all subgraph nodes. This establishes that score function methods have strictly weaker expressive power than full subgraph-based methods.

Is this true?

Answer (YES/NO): NO